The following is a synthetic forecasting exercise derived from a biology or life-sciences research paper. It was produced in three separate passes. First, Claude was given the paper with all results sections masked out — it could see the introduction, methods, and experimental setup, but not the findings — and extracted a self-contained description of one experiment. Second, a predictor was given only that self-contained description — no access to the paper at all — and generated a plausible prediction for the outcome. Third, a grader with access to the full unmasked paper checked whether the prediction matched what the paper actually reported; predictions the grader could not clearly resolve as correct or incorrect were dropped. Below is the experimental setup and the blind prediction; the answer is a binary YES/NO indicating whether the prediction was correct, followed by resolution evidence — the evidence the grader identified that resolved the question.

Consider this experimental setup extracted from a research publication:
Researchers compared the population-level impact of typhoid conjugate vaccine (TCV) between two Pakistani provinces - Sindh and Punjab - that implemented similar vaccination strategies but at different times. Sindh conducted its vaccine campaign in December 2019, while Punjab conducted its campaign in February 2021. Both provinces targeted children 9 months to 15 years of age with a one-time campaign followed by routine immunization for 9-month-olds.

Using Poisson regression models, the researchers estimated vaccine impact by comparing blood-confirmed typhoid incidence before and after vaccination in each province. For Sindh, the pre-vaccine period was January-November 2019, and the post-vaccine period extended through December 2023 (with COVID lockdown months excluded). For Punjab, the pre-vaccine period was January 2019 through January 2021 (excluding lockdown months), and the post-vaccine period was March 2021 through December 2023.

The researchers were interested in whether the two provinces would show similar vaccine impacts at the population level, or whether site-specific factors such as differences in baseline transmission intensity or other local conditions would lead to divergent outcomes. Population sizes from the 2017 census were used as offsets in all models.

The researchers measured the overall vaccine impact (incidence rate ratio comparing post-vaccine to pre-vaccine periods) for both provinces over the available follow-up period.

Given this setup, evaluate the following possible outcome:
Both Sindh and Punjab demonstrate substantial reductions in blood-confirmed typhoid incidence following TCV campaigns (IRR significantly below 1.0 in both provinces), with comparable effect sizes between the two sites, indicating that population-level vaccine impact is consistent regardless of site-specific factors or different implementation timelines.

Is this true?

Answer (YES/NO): NO